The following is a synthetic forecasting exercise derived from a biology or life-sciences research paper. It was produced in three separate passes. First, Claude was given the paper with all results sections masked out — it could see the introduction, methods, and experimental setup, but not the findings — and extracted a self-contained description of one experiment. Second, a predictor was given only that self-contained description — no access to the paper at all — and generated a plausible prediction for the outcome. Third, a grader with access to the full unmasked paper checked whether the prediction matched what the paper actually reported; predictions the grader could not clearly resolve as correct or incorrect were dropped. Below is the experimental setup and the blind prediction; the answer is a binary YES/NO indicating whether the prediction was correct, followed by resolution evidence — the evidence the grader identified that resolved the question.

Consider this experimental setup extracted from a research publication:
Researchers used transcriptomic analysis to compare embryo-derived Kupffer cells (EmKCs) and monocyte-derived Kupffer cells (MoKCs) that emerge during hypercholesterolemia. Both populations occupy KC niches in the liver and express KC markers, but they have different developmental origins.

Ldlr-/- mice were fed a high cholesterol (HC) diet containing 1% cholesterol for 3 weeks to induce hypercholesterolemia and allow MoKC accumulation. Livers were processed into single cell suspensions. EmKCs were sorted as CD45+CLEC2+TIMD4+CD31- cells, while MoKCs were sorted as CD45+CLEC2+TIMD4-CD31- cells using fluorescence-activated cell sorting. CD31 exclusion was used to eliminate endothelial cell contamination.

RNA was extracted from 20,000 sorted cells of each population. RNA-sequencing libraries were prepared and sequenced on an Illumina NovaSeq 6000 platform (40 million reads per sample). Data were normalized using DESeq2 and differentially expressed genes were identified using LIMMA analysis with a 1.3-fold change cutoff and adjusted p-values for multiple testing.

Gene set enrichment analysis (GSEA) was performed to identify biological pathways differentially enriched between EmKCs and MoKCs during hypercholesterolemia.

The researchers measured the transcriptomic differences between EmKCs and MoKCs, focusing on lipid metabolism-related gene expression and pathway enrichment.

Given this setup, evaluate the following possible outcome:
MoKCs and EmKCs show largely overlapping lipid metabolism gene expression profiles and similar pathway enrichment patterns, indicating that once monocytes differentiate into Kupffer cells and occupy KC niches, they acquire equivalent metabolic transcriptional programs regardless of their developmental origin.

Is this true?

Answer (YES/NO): NO